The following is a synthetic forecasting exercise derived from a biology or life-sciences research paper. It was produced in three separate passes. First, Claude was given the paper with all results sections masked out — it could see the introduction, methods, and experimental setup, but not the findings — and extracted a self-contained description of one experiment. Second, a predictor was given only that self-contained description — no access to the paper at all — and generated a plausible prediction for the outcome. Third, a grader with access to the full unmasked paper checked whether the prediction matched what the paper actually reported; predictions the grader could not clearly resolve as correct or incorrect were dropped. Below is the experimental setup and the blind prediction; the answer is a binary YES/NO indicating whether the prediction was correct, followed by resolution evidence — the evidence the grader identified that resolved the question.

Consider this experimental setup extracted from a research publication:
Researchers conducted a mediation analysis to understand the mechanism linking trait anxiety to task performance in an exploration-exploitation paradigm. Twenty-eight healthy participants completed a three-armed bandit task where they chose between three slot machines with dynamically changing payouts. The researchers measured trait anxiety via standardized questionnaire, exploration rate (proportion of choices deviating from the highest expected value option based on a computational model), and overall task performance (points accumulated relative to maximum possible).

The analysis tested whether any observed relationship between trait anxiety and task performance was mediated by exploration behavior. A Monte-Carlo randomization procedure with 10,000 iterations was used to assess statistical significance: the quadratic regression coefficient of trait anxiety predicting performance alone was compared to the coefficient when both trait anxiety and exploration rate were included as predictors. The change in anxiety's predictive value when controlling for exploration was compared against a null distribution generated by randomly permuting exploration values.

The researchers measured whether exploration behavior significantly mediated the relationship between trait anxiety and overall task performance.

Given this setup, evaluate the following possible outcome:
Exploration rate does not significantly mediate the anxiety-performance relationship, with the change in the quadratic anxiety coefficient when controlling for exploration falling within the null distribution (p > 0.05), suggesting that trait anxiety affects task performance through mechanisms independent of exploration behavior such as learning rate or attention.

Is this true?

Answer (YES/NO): NO